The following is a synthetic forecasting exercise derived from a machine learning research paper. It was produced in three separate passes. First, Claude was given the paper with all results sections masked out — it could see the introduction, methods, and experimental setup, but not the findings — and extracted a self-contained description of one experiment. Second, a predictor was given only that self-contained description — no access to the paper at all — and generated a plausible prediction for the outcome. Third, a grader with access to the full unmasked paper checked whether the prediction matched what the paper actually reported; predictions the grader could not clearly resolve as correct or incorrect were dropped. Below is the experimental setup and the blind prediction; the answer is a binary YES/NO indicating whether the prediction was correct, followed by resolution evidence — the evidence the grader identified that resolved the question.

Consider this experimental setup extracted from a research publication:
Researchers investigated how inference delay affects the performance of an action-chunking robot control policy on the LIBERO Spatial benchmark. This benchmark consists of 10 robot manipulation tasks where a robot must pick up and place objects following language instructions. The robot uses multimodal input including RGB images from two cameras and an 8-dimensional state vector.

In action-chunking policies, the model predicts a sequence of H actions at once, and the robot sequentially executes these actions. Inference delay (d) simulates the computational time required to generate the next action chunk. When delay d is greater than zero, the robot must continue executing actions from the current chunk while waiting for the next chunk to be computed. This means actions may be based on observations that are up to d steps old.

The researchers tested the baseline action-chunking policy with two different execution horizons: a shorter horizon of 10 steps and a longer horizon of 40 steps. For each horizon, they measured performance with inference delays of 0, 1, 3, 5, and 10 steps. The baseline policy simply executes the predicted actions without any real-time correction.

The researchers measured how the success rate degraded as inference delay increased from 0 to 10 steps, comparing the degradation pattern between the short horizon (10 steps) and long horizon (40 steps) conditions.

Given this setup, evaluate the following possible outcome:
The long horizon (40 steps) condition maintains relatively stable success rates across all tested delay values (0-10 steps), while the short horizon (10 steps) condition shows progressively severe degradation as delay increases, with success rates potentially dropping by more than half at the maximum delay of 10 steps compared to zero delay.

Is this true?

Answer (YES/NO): NO